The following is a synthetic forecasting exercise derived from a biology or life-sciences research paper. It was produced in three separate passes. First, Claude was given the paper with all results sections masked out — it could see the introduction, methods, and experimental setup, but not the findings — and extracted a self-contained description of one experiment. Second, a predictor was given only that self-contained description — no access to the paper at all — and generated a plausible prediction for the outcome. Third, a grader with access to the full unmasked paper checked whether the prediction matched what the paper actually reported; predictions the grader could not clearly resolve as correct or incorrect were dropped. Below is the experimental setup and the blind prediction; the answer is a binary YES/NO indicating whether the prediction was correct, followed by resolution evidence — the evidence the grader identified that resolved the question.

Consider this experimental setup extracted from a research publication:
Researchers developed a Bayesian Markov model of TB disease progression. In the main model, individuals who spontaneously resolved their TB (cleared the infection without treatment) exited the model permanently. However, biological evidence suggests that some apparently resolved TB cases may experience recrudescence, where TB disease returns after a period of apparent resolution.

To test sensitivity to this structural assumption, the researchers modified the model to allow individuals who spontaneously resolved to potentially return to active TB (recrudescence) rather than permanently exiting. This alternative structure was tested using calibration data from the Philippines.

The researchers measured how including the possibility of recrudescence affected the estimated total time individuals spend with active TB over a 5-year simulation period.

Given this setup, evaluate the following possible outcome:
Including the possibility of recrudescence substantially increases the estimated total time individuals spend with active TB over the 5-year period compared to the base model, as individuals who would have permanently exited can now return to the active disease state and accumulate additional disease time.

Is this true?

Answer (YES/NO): NO